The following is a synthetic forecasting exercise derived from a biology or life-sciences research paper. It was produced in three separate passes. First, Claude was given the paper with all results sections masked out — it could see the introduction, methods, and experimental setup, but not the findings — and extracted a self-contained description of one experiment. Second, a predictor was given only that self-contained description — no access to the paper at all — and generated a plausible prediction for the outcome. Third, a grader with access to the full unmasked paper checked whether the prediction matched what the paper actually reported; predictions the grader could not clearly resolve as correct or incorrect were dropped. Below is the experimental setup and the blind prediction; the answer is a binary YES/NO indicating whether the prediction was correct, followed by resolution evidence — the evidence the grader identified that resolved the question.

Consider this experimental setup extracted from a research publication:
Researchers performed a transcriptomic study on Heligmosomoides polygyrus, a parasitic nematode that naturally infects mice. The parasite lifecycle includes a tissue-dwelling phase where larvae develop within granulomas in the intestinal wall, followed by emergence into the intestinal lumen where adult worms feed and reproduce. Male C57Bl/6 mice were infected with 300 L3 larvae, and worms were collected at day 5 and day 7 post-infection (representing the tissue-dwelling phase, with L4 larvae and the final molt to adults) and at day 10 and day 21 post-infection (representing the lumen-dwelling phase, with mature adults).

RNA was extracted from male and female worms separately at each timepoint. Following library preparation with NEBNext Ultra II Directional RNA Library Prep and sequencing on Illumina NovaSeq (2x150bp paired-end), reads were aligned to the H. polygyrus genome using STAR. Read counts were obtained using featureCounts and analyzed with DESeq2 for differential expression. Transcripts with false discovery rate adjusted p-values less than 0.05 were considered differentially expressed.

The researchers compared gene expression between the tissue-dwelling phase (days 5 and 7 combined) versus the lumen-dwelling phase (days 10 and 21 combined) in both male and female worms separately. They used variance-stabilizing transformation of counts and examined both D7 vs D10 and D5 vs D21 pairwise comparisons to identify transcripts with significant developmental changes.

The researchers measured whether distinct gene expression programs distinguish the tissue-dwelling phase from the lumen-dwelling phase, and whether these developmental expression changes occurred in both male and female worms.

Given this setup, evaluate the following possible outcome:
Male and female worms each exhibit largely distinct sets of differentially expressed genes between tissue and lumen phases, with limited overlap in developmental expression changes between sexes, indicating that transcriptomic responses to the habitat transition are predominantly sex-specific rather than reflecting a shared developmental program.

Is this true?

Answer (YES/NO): NO